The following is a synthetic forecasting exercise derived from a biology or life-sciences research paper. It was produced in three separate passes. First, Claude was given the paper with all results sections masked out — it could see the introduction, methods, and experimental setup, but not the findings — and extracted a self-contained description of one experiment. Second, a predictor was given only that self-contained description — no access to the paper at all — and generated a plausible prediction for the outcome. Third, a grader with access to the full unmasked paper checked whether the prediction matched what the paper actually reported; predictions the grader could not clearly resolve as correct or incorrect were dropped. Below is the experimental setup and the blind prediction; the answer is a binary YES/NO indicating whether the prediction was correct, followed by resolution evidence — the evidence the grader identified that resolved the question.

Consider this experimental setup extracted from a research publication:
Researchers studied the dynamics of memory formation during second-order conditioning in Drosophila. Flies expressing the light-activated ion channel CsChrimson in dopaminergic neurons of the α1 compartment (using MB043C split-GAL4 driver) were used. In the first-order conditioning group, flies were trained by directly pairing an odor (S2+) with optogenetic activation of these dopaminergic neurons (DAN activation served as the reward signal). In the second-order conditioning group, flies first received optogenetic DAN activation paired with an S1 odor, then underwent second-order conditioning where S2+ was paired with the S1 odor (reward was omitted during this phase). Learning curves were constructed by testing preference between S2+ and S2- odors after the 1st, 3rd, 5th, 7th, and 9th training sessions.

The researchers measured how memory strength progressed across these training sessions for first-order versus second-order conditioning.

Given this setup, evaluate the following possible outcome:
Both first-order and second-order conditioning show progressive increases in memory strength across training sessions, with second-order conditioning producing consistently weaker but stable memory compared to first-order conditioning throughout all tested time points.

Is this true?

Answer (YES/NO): NO